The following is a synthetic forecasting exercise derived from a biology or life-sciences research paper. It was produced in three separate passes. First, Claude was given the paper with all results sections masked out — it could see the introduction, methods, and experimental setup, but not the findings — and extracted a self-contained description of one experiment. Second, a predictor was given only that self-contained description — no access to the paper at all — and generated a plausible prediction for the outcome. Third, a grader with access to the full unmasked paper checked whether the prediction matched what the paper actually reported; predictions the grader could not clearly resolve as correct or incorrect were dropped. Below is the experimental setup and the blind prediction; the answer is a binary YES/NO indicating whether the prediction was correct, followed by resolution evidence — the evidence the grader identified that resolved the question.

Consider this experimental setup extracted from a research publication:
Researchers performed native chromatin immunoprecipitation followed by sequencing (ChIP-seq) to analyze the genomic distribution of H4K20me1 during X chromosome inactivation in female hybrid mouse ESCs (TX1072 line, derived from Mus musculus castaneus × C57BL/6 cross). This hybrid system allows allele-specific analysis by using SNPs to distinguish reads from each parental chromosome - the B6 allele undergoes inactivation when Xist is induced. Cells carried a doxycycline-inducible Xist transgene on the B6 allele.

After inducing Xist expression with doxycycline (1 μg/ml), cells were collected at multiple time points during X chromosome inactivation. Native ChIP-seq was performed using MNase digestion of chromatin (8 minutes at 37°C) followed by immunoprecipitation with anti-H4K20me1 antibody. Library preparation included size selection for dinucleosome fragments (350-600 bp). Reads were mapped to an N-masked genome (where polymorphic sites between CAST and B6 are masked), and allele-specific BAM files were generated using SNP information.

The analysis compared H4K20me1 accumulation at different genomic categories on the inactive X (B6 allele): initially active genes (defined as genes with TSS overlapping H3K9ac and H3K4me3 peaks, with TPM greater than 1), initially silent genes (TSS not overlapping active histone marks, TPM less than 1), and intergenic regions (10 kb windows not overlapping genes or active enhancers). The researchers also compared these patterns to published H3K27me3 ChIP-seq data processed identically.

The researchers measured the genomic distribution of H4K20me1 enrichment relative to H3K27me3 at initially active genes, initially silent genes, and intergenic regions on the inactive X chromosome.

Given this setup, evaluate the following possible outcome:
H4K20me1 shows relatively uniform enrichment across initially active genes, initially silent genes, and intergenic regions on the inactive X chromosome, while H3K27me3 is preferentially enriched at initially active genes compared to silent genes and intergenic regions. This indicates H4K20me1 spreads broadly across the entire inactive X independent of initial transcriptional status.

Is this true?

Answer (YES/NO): NO